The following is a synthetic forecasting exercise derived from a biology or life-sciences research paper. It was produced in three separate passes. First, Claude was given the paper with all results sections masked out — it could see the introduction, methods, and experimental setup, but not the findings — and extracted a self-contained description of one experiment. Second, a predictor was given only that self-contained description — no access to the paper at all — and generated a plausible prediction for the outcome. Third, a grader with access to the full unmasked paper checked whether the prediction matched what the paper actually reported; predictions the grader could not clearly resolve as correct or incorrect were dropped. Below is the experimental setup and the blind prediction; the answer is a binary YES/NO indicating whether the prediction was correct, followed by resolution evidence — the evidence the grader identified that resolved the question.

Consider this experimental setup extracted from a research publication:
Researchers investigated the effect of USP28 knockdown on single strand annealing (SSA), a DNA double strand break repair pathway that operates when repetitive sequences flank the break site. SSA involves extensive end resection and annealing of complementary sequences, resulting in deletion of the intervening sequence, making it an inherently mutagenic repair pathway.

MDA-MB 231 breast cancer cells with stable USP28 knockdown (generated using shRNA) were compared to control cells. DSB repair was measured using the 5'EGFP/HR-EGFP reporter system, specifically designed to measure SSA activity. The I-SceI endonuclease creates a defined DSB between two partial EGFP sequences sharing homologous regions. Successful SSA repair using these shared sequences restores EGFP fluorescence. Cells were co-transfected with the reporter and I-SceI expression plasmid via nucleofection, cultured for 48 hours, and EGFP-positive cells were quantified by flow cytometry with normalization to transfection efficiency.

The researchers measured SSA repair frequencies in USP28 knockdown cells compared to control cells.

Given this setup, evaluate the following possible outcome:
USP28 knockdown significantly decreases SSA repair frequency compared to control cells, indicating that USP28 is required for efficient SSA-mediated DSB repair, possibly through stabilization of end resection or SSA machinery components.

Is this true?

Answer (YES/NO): NO